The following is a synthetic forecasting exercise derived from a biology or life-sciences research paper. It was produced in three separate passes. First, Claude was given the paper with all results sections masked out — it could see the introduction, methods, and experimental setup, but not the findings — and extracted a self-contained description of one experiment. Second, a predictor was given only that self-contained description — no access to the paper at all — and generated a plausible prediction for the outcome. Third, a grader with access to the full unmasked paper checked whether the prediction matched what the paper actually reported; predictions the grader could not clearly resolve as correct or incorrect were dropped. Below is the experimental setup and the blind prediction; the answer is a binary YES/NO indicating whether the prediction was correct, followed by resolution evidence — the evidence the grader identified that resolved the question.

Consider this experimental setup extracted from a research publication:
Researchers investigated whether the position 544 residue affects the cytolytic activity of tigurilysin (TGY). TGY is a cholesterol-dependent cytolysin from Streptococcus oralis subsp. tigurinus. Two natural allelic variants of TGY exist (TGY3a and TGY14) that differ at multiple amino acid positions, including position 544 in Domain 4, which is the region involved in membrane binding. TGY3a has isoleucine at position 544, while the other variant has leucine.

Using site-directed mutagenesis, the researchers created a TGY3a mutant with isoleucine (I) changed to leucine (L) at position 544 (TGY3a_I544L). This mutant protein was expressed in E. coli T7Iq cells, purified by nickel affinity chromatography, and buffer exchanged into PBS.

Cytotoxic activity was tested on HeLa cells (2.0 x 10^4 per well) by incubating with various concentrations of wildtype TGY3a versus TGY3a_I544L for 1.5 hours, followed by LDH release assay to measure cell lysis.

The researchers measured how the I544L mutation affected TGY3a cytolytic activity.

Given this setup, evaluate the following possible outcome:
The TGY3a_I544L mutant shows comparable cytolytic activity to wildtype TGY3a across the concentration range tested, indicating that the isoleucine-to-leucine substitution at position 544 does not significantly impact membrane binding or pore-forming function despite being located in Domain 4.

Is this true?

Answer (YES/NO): YES